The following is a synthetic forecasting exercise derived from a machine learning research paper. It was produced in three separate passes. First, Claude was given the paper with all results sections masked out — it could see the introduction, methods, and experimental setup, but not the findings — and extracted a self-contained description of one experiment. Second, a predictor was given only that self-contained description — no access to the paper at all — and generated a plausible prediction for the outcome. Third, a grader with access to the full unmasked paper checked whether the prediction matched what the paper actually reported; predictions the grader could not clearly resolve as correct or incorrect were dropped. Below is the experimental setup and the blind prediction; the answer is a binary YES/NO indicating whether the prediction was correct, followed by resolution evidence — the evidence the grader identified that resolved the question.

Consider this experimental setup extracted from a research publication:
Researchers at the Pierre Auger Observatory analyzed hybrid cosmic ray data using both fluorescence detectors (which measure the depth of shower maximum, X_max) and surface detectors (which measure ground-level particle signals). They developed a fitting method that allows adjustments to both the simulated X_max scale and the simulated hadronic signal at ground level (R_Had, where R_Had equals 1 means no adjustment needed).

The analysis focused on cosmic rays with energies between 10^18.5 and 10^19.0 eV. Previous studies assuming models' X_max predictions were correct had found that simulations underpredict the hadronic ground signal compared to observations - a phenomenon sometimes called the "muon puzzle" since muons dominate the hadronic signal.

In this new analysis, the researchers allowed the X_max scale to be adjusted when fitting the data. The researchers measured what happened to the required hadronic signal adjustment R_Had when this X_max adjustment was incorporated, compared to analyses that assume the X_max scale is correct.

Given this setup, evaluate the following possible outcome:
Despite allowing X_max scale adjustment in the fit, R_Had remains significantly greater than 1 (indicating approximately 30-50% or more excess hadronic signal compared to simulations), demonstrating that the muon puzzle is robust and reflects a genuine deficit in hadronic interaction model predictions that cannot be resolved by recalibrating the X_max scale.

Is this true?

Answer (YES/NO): NO